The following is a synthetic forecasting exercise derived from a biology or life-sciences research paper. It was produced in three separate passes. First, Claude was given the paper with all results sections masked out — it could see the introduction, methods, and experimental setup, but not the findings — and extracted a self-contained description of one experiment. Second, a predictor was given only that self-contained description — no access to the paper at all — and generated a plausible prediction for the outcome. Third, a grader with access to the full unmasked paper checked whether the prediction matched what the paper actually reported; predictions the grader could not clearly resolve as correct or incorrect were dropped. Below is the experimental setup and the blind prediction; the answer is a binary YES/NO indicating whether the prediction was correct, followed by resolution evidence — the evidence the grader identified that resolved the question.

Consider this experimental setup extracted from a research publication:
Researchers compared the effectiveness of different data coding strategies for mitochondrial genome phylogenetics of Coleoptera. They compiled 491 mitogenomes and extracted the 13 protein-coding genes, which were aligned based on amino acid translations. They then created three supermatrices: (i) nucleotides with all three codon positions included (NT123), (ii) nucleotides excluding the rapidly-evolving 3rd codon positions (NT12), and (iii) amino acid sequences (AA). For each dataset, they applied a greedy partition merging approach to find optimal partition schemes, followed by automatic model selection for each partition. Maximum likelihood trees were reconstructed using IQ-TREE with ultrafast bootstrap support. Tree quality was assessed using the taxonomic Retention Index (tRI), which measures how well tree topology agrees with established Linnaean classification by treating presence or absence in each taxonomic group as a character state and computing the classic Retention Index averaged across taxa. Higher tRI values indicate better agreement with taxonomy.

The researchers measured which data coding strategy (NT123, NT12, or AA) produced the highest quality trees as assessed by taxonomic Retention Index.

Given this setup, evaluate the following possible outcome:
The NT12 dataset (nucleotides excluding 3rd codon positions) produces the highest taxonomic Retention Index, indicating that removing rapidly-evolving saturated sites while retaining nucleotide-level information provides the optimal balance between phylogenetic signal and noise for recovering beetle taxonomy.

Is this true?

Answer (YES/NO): NO